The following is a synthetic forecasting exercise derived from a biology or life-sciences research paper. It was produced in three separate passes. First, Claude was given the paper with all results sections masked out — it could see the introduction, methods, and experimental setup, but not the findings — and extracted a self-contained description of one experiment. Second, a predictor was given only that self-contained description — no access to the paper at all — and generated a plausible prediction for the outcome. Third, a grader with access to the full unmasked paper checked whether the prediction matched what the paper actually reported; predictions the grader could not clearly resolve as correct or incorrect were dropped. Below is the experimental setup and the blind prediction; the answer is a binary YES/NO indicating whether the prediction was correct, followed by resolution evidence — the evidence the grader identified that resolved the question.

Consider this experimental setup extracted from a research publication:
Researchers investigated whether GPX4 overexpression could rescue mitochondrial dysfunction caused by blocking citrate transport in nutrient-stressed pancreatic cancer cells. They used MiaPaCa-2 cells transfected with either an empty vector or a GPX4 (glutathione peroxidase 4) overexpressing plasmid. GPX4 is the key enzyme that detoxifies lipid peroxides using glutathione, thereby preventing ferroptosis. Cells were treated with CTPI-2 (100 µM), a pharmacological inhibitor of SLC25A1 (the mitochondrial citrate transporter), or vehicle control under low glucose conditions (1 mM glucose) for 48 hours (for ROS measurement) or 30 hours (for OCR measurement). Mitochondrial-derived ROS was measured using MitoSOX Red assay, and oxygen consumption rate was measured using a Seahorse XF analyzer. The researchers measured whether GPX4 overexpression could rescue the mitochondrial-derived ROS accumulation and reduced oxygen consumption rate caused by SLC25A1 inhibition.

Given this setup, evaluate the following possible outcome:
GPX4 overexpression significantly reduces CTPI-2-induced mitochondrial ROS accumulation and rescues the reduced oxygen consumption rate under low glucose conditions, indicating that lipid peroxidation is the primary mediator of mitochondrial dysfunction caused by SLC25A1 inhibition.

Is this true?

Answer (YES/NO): YES